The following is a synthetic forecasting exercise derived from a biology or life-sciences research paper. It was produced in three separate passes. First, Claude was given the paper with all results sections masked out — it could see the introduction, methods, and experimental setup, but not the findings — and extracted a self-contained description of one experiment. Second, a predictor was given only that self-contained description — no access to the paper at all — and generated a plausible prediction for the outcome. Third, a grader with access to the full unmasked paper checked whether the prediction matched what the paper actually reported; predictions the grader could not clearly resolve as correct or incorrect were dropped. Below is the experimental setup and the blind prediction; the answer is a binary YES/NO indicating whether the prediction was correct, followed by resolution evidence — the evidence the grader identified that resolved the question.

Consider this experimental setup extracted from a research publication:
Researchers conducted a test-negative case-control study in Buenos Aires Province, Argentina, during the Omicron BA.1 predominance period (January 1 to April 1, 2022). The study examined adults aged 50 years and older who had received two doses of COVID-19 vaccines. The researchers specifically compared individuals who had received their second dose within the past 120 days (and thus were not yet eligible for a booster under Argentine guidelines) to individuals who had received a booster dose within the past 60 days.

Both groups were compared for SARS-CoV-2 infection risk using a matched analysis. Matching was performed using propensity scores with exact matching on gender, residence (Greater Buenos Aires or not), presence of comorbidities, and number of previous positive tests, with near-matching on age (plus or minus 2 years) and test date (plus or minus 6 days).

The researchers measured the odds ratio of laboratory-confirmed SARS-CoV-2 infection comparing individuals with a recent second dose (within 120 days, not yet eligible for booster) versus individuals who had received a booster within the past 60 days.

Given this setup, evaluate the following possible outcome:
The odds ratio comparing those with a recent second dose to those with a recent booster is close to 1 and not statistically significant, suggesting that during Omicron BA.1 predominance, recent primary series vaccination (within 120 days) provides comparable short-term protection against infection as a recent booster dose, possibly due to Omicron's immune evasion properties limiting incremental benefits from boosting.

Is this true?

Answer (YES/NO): YES